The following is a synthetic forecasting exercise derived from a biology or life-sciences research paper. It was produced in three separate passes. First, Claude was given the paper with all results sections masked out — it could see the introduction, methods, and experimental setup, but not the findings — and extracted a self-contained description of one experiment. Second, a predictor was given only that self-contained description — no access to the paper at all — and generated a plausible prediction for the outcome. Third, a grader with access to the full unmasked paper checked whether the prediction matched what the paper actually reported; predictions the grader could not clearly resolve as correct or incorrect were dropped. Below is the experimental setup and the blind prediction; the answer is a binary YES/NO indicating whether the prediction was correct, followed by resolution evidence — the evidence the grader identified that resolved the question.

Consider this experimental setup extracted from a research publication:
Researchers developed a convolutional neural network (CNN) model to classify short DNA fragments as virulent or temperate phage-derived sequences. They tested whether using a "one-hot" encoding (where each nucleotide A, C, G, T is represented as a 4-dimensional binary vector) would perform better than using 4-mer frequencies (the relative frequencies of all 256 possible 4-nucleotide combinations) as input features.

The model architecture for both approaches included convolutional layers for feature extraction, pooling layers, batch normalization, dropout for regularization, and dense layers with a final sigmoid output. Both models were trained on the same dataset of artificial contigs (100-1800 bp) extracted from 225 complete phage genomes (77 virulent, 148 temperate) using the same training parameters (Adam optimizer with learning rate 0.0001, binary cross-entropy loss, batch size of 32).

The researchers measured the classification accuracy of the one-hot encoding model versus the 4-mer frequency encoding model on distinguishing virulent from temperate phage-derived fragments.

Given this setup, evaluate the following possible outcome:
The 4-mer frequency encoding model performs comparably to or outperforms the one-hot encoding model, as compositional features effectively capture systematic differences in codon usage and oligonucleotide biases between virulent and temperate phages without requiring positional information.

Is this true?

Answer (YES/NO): NO